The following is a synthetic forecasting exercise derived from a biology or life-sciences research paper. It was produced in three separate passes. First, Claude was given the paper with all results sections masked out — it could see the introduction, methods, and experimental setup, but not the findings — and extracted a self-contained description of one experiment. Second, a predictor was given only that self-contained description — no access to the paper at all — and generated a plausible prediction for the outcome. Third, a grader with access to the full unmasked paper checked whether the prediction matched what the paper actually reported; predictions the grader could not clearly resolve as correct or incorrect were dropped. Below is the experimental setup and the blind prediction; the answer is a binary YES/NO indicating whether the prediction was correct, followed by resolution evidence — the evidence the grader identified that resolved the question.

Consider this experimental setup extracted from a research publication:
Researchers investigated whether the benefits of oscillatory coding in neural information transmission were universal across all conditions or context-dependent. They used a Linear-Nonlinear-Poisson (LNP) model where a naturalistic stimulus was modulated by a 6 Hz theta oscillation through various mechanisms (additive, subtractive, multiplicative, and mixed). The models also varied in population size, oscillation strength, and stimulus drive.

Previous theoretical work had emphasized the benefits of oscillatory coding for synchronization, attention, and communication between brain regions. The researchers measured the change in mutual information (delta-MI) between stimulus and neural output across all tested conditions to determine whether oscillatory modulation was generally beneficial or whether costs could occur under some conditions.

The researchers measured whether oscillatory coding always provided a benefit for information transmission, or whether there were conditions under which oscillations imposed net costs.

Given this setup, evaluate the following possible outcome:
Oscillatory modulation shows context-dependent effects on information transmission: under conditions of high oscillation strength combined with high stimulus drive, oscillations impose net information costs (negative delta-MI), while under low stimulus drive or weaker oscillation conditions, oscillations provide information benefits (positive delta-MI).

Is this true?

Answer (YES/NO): NO